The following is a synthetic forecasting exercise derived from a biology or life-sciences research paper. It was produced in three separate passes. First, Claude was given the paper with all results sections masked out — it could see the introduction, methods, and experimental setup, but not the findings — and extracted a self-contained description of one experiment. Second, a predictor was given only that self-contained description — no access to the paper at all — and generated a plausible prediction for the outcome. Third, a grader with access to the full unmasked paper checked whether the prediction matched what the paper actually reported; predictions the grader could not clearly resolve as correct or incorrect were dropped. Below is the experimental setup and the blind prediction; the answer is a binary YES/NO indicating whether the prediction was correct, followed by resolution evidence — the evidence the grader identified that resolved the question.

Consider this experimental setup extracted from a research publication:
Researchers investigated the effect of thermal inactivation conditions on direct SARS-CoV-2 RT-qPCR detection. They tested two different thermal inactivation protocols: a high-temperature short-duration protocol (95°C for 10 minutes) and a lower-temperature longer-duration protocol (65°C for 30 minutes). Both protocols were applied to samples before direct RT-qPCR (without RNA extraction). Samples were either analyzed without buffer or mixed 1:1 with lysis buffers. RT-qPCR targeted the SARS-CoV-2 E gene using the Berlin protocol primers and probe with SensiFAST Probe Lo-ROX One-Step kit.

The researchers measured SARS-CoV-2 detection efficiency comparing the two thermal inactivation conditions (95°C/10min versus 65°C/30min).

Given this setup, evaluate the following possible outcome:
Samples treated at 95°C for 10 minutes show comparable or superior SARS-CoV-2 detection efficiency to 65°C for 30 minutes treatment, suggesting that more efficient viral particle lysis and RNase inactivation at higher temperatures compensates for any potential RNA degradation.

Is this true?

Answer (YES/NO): YES